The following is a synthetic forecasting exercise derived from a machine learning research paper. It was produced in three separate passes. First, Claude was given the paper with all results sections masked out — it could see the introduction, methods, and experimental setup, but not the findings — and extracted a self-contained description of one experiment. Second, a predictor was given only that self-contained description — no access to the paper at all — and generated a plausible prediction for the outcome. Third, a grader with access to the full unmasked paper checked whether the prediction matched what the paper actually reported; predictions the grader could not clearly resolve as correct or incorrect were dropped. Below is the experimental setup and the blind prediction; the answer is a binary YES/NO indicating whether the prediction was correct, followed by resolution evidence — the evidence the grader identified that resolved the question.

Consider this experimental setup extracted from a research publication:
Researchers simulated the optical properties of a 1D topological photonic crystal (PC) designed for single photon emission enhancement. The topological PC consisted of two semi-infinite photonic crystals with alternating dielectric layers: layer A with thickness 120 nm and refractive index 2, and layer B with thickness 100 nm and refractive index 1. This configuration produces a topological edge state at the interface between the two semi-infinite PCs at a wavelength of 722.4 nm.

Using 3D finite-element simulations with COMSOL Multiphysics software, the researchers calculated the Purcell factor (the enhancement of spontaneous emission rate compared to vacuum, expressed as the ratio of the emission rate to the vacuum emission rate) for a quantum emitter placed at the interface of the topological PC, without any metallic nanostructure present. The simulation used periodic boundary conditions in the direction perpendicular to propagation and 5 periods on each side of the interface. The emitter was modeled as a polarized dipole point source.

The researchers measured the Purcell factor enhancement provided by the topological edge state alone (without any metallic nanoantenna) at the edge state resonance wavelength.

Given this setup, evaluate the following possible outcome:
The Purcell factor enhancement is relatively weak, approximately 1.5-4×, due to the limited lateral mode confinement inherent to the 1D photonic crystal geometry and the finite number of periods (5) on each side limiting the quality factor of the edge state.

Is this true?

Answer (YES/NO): NO